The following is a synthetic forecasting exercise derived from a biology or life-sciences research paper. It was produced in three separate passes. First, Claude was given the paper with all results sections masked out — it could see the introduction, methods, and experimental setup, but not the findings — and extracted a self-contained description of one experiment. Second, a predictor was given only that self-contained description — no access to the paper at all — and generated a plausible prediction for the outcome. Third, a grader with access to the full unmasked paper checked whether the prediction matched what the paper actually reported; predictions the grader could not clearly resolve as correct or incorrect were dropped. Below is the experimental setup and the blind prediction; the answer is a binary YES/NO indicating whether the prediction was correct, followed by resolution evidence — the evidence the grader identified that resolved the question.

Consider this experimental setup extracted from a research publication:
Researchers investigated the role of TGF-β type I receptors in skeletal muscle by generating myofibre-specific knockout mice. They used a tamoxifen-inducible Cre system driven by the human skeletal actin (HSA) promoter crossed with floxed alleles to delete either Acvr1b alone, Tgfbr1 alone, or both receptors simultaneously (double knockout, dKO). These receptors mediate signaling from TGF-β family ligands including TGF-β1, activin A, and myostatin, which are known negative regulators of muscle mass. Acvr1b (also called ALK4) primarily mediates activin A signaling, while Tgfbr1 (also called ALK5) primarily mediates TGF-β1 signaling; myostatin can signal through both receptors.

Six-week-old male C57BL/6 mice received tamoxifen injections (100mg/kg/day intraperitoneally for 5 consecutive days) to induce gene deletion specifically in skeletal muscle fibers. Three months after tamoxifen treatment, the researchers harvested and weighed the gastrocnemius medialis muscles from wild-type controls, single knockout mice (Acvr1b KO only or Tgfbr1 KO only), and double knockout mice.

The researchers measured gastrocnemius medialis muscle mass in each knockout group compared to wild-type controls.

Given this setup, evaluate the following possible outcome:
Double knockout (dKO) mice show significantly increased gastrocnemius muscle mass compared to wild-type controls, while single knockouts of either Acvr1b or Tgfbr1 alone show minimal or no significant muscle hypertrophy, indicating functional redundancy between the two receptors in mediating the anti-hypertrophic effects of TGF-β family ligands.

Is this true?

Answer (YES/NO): YES